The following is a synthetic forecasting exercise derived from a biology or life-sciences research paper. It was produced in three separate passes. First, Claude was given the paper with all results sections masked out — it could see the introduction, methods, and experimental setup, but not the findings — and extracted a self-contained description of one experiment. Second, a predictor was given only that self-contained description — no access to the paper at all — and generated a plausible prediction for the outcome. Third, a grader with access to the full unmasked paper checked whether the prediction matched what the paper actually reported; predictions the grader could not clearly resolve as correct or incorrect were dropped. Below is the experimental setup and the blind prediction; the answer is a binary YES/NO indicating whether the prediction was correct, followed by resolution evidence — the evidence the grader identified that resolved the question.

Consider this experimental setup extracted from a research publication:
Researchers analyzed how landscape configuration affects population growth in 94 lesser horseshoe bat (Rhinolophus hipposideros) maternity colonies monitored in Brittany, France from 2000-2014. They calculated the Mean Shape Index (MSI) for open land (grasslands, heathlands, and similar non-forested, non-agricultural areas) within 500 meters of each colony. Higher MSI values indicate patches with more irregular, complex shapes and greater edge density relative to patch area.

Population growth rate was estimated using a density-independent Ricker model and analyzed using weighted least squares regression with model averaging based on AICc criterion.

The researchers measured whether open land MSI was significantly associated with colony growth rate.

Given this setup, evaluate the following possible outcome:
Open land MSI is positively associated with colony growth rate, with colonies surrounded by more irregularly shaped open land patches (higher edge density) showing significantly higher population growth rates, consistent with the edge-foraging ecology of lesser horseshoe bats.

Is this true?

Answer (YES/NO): NO